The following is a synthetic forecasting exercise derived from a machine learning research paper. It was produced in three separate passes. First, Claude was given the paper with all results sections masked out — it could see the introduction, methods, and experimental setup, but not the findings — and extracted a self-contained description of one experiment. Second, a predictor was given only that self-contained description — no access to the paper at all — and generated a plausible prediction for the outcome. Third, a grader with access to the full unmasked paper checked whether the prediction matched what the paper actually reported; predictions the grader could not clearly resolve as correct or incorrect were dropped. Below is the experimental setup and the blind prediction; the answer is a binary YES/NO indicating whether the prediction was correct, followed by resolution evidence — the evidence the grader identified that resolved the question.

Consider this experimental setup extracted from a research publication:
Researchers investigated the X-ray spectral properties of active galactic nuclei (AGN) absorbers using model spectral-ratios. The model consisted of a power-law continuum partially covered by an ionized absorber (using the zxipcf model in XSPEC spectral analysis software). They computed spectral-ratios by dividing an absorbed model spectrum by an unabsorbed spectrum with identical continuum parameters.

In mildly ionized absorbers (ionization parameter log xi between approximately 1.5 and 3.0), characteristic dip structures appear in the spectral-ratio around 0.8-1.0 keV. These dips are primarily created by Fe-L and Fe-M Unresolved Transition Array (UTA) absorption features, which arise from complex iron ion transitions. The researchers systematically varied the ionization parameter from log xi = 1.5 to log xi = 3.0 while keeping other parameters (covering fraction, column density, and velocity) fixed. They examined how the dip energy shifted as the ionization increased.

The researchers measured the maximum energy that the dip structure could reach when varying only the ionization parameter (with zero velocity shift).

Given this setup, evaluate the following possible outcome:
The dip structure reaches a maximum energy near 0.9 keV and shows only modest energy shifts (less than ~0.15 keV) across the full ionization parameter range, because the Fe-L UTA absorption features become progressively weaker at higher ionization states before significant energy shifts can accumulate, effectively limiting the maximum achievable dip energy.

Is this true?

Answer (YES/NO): NO